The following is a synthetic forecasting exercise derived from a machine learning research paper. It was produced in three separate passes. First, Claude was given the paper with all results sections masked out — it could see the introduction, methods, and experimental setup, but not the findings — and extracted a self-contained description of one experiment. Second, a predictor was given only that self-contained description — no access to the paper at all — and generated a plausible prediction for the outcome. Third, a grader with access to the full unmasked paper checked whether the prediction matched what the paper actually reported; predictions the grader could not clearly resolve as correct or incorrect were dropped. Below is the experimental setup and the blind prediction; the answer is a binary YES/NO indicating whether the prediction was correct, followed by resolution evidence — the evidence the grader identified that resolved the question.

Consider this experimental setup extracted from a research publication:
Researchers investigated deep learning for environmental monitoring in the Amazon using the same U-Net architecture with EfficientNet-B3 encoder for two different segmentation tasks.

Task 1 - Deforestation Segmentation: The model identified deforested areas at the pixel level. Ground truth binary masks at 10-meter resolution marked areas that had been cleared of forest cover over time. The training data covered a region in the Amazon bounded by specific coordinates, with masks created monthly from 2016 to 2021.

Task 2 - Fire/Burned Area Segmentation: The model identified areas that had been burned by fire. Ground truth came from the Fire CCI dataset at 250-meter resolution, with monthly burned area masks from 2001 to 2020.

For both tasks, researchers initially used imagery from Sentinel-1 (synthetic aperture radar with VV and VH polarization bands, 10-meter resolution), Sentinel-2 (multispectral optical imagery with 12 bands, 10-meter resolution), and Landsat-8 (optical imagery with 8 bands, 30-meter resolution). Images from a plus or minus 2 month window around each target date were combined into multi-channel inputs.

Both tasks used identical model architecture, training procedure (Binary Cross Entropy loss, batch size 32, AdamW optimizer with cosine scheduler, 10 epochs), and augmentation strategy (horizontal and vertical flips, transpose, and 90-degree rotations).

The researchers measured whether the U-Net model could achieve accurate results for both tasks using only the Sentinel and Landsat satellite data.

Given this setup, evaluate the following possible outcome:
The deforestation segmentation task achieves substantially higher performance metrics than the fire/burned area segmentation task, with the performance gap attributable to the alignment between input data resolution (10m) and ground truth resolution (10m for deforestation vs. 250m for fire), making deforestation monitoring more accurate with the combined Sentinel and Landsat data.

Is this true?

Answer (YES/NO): NO